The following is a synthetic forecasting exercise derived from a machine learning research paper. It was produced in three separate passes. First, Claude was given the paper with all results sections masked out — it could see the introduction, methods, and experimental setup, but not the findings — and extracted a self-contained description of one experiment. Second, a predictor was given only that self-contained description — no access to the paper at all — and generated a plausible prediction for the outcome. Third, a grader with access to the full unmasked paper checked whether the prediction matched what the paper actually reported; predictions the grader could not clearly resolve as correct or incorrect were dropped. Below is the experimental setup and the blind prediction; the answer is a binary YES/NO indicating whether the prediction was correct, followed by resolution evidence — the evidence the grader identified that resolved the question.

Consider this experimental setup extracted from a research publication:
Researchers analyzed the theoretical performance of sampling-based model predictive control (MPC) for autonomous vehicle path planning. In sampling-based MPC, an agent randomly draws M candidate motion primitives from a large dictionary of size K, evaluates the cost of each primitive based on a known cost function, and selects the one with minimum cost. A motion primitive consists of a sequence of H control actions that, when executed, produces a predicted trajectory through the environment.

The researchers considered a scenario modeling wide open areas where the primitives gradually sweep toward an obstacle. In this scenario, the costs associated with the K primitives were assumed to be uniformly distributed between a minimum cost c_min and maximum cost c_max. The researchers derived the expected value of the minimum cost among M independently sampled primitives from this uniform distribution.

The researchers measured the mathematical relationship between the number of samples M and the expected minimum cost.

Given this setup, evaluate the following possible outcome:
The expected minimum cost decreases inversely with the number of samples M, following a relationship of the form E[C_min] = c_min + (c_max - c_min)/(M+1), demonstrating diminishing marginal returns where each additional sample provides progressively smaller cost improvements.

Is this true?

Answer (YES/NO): YES